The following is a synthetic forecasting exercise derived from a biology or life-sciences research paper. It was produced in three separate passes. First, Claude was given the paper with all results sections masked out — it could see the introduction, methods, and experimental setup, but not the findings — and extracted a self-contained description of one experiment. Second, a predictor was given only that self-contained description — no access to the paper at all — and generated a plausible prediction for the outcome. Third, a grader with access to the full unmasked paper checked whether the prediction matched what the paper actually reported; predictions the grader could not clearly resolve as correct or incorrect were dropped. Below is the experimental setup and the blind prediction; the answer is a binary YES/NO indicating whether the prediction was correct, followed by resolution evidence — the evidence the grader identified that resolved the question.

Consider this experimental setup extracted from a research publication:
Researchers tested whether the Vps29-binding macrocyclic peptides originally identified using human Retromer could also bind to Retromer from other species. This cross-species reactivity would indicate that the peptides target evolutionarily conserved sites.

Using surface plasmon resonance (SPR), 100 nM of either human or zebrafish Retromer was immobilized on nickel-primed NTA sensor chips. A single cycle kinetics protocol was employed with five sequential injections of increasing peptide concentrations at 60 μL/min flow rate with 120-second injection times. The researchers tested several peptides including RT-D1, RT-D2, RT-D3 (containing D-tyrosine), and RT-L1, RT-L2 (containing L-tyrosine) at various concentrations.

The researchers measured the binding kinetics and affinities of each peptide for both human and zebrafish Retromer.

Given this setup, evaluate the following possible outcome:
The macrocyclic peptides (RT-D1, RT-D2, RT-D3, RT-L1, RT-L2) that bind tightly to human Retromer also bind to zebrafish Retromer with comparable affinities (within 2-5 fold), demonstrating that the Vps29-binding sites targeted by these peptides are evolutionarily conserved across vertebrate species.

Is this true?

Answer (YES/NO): YES